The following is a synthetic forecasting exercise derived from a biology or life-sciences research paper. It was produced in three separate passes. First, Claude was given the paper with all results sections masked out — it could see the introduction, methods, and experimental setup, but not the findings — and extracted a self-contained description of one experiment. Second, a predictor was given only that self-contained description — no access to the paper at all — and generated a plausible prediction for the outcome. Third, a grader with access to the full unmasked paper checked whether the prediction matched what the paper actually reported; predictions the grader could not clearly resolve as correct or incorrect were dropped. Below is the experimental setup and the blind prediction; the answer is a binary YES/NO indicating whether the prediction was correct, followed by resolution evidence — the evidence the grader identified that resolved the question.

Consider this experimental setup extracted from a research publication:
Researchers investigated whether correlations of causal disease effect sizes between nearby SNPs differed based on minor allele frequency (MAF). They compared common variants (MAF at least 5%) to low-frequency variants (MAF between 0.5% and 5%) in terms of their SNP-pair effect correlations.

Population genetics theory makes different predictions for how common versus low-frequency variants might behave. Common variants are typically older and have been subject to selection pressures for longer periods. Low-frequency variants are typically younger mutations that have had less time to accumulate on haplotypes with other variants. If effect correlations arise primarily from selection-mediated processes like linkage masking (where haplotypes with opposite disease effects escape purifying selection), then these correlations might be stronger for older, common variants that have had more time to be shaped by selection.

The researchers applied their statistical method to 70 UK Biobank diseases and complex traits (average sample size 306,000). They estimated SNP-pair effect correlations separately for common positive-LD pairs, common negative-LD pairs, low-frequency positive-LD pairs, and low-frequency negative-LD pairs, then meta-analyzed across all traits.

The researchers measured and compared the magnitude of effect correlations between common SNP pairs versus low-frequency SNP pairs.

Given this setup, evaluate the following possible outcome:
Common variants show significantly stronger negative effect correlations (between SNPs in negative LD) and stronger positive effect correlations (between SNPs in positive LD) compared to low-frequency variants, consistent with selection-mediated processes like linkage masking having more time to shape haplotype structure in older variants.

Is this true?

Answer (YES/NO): NO